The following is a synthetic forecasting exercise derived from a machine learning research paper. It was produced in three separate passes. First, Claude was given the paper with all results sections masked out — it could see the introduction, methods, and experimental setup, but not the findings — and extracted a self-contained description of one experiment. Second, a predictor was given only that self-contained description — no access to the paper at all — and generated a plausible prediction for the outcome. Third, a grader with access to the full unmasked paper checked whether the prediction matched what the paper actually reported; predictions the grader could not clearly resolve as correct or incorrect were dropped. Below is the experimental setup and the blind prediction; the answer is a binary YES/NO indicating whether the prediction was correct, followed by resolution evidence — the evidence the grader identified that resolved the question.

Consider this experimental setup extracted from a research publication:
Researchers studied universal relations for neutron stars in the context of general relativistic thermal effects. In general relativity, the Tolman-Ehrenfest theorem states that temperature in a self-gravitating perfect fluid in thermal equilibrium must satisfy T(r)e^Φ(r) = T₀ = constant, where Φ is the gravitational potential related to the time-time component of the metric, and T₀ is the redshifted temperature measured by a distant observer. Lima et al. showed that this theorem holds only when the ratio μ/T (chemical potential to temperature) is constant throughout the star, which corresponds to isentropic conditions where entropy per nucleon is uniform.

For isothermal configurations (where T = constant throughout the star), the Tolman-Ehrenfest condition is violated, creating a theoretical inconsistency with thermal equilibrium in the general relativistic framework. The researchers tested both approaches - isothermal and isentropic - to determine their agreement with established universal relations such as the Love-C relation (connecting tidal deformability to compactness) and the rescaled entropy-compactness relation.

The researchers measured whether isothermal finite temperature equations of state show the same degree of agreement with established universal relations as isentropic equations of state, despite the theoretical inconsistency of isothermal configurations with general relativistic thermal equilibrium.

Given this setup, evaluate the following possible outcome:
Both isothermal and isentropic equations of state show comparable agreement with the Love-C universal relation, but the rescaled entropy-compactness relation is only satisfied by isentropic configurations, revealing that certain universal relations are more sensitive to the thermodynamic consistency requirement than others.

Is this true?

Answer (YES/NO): NO